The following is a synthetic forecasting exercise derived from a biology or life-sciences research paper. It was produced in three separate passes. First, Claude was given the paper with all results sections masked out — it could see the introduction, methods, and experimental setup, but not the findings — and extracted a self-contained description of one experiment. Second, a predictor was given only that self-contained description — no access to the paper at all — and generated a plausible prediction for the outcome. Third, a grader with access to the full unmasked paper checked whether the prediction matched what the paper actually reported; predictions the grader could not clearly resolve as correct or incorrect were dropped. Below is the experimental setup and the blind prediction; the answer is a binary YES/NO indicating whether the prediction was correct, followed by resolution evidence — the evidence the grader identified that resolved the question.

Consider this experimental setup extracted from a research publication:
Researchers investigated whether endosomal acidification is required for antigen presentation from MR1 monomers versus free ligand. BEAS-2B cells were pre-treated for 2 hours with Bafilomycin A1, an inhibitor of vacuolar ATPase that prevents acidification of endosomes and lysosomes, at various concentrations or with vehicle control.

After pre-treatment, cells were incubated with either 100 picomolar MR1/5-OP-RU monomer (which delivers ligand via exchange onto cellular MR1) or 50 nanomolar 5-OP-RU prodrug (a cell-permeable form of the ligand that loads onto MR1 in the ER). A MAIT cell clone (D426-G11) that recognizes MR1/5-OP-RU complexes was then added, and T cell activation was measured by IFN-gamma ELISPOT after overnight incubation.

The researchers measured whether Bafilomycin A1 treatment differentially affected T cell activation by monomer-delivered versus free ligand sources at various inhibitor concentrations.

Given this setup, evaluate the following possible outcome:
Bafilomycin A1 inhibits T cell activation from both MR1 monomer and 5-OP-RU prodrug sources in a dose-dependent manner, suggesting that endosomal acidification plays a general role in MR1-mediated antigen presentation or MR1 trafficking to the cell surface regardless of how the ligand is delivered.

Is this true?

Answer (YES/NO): NO